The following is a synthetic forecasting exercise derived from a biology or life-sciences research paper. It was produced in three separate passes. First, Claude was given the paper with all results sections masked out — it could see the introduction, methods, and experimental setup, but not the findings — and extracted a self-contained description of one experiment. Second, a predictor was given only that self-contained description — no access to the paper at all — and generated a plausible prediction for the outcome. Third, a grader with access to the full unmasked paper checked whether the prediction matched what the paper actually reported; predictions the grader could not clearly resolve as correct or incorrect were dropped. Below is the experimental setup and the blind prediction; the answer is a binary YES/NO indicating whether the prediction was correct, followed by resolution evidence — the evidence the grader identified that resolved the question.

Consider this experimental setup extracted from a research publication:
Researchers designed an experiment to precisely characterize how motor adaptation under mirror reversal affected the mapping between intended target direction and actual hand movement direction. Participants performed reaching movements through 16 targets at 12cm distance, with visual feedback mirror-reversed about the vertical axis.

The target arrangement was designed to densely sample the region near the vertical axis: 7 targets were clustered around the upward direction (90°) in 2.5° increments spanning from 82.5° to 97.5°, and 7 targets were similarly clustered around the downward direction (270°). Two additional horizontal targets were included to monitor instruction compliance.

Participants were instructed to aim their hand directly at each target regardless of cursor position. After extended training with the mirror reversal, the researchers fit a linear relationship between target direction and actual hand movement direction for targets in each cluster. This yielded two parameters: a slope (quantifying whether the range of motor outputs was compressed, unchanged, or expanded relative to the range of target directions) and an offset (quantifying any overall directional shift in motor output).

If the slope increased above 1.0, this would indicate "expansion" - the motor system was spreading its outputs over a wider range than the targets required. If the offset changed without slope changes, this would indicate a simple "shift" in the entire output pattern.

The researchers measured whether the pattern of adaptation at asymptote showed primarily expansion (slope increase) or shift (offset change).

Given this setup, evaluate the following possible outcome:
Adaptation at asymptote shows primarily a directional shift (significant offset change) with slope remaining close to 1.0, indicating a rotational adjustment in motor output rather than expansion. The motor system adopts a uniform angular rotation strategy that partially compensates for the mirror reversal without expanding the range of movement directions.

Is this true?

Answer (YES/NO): NO